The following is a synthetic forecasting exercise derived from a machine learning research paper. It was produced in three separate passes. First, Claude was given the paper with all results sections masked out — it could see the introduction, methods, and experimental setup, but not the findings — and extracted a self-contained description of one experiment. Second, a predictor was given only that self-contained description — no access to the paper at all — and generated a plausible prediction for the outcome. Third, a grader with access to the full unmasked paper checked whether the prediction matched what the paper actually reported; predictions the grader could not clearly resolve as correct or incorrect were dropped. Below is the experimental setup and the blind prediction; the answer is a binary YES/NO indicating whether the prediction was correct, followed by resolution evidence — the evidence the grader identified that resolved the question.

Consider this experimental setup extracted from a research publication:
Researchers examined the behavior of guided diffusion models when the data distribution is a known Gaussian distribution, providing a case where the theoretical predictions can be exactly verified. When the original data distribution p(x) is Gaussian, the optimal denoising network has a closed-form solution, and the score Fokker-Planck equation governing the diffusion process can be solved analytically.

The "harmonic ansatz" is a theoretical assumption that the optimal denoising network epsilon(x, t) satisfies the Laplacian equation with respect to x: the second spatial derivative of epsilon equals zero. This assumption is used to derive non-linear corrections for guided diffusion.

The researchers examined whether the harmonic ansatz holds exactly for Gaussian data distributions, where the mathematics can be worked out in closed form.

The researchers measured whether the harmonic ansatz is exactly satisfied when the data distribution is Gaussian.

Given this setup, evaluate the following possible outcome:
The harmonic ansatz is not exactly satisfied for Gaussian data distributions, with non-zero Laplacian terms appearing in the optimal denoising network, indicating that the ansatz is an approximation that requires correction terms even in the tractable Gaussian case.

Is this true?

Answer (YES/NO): NO